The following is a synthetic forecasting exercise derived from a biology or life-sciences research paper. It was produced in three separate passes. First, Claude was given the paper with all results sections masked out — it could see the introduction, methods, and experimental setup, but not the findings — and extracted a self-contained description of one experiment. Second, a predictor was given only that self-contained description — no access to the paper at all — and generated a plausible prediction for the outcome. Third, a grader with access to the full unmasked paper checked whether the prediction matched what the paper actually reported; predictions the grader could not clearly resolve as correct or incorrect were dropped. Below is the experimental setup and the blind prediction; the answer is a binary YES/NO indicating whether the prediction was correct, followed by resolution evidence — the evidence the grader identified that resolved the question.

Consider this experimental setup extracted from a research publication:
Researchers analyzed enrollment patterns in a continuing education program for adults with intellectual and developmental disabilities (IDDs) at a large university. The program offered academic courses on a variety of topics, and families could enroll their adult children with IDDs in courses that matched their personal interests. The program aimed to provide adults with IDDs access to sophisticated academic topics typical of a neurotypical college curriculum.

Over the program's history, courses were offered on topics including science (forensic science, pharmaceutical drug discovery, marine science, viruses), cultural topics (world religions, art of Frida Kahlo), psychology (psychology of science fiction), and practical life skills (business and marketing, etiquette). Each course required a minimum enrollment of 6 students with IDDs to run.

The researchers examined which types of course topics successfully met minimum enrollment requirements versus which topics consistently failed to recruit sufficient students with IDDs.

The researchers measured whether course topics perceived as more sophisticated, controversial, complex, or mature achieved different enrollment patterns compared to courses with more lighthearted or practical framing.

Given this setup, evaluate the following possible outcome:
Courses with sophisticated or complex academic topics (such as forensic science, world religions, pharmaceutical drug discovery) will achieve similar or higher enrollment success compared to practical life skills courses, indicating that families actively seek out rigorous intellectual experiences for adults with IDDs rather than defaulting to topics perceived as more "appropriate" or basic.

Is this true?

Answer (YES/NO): NO